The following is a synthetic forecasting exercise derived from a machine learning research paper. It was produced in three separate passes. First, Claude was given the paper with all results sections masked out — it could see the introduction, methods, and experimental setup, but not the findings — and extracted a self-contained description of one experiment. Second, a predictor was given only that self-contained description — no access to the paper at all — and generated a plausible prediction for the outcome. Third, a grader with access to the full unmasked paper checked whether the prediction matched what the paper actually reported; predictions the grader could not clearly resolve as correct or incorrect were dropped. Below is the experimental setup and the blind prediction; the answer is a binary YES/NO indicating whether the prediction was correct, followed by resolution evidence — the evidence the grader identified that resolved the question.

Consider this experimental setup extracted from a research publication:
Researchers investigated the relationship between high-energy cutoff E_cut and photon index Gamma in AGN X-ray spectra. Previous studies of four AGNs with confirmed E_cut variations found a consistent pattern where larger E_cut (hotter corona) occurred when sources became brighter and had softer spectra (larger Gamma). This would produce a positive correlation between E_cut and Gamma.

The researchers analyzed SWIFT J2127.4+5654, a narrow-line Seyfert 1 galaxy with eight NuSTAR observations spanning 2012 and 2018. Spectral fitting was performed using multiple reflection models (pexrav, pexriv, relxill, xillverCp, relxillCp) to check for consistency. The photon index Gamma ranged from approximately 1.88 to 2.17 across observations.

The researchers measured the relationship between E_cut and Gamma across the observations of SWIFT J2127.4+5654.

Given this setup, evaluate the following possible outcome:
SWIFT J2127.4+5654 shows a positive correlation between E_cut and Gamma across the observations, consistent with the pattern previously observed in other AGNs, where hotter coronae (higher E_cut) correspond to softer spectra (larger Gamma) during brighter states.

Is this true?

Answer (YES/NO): NO